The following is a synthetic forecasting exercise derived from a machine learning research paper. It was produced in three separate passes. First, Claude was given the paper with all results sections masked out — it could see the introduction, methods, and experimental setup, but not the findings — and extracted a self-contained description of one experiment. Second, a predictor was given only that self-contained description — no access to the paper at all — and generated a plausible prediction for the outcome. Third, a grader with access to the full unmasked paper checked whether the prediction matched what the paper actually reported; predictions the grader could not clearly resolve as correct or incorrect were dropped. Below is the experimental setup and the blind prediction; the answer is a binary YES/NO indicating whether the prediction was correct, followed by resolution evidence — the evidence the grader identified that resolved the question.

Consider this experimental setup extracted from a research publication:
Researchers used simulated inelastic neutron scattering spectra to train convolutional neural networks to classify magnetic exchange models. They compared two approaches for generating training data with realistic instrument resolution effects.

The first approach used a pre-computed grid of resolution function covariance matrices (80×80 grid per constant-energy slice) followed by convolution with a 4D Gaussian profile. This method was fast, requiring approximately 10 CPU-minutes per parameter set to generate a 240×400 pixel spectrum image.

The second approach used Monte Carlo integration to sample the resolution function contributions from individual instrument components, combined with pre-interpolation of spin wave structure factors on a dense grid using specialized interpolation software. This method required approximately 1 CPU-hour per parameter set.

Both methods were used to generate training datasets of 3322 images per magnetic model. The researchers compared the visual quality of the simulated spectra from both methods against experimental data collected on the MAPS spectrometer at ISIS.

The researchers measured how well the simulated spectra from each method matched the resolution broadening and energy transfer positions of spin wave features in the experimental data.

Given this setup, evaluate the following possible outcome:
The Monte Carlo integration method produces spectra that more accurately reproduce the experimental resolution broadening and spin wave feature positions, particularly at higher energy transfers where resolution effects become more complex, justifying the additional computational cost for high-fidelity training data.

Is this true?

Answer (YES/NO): NO